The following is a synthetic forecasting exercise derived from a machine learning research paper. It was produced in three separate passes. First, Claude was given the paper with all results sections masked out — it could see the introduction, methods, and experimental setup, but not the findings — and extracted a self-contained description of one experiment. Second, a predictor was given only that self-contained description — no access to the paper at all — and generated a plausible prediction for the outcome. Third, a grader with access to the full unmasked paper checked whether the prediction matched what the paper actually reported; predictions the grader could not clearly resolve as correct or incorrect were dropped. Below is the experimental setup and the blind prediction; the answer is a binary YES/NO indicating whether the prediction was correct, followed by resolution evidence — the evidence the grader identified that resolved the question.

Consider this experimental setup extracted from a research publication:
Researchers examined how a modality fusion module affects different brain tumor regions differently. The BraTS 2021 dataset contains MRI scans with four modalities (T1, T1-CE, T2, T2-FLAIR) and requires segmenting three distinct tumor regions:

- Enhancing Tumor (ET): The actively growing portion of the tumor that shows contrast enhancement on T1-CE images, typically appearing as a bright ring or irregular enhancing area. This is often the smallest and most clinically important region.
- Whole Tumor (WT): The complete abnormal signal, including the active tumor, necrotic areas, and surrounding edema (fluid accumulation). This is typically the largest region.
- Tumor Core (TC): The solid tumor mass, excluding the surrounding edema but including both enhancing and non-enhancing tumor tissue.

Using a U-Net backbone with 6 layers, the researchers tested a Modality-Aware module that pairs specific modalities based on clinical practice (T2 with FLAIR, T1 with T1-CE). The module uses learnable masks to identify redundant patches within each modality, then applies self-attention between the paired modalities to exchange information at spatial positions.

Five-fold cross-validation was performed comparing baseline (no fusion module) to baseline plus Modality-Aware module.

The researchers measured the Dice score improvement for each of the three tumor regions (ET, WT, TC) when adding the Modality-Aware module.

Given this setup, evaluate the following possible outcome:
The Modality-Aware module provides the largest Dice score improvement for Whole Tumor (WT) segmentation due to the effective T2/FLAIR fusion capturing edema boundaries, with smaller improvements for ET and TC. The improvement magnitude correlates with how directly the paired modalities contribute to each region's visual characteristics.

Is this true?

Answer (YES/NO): NO